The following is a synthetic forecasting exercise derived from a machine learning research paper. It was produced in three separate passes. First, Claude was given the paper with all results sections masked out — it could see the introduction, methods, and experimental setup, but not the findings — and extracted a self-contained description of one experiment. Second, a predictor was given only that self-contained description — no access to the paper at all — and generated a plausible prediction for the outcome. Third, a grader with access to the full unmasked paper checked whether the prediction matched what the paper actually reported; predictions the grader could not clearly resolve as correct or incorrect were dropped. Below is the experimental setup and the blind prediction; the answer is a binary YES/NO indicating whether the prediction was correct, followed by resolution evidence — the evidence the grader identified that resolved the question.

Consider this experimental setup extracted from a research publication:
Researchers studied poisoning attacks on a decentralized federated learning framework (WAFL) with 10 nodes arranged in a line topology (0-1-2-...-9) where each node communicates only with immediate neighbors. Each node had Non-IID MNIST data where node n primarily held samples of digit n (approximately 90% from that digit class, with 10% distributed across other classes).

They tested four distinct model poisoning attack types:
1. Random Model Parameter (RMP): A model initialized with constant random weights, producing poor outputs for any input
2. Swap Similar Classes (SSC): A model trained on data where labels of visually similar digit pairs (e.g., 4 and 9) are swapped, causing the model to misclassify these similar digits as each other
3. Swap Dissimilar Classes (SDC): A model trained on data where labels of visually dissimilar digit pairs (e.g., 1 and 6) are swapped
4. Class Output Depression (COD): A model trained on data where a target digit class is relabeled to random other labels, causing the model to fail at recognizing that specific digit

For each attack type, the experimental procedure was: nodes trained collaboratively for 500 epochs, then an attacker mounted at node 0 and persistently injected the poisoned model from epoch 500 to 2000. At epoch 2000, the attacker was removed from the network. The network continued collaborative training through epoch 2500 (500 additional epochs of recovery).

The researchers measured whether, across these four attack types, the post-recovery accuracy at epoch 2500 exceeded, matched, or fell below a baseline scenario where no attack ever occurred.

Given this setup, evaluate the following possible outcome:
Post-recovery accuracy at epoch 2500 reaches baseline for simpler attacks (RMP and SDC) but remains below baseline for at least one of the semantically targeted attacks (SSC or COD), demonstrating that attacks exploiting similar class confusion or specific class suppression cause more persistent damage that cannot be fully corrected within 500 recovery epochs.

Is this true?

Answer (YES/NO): NO